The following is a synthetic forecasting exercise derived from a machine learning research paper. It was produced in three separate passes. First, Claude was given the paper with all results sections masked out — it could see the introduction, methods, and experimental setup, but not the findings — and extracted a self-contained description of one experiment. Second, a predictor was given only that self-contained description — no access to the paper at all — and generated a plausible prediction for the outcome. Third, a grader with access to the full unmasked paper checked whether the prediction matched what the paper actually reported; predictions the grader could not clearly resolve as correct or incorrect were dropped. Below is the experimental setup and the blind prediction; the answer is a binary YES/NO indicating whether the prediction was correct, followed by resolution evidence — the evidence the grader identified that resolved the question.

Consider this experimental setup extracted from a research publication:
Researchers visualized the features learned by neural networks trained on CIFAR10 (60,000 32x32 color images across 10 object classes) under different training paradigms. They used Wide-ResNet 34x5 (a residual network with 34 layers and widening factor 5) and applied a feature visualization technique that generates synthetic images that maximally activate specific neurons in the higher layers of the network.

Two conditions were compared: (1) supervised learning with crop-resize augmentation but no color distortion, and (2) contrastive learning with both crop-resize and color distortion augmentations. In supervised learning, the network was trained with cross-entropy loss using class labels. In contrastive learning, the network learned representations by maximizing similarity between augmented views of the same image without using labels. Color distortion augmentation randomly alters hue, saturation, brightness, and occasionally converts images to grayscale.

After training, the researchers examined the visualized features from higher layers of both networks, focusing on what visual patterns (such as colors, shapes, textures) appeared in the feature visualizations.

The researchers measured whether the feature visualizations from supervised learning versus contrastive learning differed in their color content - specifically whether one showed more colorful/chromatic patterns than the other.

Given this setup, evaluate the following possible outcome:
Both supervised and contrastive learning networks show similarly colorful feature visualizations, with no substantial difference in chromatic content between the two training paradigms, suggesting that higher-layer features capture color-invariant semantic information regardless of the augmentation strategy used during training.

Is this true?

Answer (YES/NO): NO